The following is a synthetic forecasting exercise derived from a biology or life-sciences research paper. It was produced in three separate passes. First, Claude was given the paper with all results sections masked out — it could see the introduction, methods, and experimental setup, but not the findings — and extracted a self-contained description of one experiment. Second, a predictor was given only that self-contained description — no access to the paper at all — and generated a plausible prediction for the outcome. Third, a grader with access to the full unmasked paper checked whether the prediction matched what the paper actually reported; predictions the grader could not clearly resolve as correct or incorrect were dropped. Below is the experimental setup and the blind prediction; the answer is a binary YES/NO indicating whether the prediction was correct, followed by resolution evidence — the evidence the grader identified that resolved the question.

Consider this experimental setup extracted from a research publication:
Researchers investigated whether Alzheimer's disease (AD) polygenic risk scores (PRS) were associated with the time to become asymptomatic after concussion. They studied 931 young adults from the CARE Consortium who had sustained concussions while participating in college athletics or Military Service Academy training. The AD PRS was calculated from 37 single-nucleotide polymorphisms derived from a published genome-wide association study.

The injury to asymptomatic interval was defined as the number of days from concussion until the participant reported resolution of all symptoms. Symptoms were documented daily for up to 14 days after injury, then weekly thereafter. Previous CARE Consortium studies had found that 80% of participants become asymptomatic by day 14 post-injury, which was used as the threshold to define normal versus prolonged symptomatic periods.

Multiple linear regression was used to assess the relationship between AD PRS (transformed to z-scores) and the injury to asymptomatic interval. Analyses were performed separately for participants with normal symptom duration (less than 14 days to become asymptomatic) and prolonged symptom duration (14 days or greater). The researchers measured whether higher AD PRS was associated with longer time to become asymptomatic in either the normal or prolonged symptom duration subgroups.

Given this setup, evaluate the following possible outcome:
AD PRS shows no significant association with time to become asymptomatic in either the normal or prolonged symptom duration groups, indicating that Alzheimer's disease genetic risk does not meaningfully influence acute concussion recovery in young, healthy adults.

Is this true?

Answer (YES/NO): NO